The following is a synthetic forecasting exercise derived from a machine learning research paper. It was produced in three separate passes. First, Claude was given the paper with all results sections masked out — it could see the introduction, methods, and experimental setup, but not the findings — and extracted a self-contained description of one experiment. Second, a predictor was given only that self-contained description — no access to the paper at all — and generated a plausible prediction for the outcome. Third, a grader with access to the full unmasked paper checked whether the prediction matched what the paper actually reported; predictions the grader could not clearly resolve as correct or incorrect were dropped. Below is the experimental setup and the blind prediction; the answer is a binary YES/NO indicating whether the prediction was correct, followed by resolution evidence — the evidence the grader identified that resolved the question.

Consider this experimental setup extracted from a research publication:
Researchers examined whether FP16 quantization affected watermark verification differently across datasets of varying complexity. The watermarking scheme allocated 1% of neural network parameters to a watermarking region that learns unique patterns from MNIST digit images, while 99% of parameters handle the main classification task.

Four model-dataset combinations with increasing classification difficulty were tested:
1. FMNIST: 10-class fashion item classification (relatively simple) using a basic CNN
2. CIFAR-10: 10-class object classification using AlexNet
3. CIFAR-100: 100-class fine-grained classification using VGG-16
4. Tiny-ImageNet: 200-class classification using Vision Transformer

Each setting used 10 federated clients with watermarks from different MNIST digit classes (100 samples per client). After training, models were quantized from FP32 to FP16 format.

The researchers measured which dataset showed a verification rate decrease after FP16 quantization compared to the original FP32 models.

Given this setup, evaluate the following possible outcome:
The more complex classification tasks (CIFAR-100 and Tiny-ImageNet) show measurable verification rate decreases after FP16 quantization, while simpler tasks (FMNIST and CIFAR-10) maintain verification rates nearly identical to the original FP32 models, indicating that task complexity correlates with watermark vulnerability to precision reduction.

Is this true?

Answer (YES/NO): NO